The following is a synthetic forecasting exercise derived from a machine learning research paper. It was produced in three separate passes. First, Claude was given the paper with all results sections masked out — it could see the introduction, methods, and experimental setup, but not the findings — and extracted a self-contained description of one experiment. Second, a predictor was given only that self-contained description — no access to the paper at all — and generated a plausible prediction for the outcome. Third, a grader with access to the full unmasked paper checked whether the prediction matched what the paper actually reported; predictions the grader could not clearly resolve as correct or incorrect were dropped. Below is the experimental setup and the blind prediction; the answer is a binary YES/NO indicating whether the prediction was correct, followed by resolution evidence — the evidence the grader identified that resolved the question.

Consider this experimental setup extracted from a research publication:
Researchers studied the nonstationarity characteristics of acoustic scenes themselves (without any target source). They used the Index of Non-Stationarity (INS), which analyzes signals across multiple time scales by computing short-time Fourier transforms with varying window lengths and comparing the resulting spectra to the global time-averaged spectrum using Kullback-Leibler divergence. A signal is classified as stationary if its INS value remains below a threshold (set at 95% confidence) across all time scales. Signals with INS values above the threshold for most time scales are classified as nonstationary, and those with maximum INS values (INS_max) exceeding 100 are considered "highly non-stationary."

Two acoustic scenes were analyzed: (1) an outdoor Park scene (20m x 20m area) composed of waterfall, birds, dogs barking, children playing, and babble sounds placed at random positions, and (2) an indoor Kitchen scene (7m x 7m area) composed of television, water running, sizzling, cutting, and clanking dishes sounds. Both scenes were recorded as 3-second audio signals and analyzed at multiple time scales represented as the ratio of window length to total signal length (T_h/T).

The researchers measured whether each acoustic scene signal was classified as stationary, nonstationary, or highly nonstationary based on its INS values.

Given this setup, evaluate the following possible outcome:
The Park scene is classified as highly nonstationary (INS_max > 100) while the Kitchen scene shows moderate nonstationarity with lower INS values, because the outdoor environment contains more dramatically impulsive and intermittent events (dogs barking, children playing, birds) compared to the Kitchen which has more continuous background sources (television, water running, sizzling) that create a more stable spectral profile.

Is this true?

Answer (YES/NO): NO